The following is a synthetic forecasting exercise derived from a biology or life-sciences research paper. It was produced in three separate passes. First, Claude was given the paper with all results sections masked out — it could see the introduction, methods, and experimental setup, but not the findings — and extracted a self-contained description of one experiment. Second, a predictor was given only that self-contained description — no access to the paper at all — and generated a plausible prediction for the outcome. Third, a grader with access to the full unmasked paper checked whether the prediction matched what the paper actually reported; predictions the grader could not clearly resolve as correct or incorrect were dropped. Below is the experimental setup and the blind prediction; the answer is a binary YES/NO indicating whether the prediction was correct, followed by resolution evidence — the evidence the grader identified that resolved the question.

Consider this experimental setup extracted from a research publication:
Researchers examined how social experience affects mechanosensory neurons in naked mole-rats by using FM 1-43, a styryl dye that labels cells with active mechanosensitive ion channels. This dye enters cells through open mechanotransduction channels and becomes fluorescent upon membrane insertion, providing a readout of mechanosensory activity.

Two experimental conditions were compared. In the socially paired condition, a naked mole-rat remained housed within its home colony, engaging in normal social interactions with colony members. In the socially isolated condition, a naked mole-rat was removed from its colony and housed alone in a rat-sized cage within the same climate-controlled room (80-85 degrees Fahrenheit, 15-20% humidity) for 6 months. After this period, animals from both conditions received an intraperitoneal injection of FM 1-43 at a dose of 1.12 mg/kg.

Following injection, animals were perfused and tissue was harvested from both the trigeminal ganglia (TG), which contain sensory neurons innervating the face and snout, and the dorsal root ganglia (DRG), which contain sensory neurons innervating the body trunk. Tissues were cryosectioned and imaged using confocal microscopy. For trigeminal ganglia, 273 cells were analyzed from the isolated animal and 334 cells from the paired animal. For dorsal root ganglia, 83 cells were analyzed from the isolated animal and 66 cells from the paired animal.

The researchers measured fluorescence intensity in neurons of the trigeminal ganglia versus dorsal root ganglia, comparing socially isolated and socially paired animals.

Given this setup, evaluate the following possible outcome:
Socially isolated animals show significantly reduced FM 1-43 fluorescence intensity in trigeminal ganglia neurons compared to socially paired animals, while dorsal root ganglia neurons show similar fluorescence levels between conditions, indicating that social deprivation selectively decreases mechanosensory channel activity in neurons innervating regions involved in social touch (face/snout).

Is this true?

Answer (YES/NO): NO